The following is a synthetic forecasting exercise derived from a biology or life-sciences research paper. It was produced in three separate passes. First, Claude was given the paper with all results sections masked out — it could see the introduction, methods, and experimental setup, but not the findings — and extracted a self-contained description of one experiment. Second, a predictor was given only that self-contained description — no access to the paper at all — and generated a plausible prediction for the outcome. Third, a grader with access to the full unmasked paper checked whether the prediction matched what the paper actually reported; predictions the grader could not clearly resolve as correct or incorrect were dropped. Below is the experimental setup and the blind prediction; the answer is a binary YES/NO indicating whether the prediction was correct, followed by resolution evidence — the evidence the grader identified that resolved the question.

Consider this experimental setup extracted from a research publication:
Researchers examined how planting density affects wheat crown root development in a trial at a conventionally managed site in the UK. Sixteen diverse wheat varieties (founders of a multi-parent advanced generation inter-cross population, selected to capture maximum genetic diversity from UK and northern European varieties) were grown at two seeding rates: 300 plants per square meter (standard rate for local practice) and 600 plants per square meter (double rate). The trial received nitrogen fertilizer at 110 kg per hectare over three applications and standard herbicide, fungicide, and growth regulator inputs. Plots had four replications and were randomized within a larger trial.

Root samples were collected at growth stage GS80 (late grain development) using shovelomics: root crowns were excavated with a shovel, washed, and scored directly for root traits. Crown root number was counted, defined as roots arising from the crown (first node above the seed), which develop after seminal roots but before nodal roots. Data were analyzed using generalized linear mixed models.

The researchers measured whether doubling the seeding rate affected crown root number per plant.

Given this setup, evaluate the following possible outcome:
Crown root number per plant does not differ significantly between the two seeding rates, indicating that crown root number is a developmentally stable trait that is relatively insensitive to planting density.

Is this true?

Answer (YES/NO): NO